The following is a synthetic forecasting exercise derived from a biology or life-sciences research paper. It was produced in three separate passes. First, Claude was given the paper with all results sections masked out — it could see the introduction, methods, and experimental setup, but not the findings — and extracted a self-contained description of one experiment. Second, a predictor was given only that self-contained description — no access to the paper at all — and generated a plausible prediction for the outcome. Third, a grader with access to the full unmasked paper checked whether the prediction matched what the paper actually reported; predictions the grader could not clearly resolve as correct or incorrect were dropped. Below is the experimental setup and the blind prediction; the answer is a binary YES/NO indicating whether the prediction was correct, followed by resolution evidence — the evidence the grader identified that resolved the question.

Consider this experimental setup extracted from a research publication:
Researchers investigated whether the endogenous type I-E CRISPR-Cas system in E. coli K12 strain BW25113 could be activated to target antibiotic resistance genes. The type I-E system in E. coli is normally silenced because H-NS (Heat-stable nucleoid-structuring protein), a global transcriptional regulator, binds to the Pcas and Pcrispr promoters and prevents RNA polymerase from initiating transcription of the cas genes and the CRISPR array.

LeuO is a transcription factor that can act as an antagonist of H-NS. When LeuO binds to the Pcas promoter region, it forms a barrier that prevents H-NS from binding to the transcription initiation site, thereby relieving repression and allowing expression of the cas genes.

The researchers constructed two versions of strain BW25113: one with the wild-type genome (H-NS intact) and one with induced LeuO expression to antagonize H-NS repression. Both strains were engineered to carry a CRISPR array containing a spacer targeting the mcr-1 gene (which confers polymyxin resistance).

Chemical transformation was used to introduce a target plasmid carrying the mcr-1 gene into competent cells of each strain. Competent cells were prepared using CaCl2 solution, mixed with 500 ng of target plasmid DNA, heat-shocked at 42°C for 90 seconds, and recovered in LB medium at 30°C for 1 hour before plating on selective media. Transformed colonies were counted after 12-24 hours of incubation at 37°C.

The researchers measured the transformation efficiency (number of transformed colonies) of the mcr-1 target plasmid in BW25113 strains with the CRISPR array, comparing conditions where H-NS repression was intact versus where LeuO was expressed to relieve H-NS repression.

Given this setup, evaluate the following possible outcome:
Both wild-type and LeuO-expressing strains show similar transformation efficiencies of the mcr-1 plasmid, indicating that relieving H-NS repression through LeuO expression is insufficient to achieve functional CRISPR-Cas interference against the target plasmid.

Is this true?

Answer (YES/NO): NO